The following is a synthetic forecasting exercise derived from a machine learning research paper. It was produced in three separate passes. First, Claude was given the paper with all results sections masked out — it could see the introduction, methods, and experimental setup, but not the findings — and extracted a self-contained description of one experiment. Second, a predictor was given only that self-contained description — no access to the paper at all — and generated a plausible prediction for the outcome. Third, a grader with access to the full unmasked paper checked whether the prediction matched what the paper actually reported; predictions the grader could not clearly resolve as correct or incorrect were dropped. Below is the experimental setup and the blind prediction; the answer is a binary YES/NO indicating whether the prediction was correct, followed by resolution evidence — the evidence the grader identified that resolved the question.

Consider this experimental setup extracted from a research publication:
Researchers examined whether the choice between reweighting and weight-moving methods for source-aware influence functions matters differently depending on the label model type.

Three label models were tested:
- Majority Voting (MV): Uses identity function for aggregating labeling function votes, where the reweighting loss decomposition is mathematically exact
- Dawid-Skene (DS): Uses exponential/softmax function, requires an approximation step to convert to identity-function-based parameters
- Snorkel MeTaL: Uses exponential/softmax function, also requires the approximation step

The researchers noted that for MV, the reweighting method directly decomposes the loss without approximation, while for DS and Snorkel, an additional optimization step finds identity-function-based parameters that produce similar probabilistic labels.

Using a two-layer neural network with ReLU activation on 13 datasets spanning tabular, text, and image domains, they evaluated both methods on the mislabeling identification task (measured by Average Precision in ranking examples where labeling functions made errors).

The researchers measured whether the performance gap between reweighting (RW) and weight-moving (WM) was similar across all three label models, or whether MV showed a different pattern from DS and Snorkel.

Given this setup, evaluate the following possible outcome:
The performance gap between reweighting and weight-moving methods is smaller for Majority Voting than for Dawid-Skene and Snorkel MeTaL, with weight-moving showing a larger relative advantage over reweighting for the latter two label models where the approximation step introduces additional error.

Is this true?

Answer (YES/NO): NO